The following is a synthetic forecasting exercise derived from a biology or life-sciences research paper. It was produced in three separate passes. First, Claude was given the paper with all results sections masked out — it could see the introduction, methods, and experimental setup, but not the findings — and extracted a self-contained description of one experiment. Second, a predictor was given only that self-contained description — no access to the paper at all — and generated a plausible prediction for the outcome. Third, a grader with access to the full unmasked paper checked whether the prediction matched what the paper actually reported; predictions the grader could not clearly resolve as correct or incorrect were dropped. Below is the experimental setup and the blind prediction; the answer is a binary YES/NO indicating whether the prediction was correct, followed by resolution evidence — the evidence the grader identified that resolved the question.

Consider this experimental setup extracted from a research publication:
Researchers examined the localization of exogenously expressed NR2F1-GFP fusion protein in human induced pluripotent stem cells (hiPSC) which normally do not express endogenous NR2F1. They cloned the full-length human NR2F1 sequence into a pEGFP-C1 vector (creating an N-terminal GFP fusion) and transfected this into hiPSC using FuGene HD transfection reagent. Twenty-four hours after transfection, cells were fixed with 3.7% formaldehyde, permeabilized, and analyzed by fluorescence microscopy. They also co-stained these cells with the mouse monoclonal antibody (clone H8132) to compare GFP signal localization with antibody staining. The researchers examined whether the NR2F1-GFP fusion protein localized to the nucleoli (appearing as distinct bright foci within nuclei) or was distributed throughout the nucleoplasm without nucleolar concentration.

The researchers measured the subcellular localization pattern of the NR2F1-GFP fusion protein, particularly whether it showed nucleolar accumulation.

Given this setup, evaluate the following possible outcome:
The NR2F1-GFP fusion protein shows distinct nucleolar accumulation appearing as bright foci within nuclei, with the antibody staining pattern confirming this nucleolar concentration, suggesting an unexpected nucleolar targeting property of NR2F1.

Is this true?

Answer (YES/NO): NO